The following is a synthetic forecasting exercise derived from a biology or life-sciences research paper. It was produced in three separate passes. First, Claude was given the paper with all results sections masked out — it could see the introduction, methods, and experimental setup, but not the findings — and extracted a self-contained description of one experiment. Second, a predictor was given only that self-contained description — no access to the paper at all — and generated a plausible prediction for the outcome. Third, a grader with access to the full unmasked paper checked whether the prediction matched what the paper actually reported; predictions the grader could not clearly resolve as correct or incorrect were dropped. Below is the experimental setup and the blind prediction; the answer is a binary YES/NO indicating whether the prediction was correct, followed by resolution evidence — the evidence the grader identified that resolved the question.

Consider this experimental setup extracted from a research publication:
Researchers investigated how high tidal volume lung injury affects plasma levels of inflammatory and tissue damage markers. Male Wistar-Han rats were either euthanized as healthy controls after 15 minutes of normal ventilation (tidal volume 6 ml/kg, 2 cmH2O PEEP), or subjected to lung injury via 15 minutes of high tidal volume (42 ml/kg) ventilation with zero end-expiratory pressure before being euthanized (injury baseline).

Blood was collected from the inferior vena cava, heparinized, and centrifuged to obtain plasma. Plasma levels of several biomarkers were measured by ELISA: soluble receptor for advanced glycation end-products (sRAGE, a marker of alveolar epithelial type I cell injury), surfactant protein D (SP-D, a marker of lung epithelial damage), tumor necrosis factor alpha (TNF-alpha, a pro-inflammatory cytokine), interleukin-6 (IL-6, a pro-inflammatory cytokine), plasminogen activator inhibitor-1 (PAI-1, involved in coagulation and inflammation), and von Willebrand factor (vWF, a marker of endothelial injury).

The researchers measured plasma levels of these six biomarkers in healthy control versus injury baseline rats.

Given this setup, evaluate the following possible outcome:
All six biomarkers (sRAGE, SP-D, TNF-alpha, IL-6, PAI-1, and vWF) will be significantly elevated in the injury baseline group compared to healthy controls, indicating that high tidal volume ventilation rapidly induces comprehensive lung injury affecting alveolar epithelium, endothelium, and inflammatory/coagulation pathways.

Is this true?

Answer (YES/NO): NO